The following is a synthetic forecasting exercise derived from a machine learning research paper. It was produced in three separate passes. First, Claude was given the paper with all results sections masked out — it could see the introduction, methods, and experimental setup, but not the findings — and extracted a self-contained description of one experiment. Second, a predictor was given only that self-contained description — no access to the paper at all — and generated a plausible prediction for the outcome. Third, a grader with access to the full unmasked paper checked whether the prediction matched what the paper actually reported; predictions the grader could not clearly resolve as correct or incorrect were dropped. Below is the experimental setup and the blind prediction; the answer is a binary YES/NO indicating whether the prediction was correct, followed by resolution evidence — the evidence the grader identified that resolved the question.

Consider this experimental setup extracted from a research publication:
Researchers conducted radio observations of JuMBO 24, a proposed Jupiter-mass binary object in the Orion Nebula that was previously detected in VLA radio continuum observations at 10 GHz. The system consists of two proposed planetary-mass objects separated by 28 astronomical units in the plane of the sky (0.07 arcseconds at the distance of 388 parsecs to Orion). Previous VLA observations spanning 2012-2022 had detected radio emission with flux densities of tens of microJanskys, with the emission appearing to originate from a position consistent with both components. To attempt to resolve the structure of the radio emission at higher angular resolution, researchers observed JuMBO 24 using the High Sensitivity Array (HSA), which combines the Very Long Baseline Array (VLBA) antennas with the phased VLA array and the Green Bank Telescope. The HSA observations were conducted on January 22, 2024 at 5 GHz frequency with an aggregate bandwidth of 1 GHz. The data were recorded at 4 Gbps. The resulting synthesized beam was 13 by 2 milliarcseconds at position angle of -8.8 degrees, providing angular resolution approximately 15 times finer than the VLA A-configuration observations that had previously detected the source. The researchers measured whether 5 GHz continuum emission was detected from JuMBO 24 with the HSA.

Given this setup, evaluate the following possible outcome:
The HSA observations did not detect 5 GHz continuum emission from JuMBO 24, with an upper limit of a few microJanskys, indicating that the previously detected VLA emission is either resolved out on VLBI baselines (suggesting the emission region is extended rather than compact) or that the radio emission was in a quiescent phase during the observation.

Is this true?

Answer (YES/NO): NO